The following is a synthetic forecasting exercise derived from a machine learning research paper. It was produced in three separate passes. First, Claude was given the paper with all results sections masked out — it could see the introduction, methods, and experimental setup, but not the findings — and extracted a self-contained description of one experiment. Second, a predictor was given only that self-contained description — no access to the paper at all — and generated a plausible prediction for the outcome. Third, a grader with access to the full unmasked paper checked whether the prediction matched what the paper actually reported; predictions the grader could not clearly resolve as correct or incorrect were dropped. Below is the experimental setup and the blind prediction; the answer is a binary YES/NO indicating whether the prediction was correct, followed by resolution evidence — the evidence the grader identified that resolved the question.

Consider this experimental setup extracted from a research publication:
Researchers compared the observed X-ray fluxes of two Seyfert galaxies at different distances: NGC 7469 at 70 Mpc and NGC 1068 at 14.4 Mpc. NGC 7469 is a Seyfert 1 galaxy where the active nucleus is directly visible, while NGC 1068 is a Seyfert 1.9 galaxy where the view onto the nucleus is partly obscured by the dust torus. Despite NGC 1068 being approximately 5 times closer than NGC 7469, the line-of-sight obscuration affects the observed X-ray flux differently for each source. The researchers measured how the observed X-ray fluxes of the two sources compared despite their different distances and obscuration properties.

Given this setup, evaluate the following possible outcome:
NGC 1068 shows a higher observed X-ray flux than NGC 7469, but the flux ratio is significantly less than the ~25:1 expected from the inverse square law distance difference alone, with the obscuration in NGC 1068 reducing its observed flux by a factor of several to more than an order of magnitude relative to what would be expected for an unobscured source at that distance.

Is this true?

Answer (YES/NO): NO